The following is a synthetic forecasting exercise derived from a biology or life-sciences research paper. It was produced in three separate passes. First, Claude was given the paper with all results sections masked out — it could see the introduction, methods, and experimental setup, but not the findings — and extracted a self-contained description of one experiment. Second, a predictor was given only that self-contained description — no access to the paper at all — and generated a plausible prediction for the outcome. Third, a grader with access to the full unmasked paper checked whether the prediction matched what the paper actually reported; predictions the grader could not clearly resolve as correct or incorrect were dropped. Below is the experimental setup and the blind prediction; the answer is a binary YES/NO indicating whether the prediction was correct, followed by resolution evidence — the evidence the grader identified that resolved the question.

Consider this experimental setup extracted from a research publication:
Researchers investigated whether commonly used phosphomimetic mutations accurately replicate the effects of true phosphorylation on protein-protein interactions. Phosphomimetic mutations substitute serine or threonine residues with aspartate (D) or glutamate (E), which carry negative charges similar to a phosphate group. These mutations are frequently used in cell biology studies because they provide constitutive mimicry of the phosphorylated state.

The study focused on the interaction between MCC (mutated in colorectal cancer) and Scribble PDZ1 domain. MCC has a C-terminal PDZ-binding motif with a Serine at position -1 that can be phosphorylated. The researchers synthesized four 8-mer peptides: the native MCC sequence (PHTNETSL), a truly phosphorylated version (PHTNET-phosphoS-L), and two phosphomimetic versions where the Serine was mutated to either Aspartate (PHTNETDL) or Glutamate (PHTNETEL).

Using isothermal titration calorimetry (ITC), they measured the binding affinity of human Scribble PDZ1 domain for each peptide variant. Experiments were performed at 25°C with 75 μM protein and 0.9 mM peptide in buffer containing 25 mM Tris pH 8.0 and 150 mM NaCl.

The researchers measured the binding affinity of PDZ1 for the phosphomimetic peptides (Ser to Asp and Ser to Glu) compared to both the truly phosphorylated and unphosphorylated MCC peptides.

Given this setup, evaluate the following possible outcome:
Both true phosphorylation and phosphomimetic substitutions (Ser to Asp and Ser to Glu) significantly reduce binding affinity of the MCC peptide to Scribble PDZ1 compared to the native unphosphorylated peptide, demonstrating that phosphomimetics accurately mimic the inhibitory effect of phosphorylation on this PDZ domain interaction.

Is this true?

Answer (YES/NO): NO